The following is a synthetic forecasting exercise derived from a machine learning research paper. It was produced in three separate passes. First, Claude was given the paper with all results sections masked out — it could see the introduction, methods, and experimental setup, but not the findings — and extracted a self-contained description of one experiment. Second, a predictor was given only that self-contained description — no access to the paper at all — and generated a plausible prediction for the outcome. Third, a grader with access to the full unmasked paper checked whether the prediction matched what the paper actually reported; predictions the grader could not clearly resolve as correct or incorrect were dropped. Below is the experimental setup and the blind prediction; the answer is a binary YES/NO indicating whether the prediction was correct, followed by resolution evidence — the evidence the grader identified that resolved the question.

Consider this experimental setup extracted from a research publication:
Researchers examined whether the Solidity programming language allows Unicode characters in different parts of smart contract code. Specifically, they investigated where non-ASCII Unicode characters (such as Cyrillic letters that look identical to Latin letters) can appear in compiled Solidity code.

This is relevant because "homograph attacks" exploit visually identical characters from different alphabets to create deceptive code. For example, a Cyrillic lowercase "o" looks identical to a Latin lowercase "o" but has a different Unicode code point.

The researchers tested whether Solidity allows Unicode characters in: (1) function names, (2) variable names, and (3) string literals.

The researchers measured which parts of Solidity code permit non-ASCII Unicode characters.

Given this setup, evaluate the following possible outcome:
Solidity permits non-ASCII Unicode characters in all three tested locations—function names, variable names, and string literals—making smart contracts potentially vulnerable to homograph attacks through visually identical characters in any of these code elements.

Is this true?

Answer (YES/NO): NO